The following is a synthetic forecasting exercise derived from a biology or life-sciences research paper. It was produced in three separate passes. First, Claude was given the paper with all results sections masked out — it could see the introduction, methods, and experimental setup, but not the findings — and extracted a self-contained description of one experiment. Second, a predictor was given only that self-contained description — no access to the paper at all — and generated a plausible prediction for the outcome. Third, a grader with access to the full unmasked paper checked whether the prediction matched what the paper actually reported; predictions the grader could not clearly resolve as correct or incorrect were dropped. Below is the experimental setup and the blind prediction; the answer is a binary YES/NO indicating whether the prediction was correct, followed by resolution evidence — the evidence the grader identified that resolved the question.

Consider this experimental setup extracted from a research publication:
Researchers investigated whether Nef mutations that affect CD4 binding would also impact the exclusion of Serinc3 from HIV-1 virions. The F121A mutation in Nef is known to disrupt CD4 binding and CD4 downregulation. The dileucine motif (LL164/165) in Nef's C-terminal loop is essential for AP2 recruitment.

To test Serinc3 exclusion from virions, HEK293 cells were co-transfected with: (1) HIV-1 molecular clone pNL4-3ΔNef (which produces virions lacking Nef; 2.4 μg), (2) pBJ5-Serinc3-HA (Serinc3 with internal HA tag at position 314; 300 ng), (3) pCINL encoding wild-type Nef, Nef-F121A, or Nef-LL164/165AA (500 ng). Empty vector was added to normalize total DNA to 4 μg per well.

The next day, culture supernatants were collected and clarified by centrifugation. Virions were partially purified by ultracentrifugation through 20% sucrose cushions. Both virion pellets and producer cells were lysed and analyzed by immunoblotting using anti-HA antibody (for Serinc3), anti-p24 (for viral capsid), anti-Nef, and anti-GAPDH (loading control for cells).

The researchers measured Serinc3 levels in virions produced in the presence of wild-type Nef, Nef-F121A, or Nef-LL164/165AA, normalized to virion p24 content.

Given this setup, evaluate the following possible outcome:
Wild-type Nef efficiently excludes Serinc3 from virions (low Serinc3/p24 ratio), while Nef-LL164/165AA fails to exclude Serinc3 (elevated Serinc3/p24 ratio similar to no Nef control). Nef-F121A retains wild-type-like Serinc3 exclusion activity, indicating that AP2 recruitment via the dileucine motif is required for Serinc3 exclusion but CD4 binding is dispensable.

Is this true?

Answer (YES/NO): NO